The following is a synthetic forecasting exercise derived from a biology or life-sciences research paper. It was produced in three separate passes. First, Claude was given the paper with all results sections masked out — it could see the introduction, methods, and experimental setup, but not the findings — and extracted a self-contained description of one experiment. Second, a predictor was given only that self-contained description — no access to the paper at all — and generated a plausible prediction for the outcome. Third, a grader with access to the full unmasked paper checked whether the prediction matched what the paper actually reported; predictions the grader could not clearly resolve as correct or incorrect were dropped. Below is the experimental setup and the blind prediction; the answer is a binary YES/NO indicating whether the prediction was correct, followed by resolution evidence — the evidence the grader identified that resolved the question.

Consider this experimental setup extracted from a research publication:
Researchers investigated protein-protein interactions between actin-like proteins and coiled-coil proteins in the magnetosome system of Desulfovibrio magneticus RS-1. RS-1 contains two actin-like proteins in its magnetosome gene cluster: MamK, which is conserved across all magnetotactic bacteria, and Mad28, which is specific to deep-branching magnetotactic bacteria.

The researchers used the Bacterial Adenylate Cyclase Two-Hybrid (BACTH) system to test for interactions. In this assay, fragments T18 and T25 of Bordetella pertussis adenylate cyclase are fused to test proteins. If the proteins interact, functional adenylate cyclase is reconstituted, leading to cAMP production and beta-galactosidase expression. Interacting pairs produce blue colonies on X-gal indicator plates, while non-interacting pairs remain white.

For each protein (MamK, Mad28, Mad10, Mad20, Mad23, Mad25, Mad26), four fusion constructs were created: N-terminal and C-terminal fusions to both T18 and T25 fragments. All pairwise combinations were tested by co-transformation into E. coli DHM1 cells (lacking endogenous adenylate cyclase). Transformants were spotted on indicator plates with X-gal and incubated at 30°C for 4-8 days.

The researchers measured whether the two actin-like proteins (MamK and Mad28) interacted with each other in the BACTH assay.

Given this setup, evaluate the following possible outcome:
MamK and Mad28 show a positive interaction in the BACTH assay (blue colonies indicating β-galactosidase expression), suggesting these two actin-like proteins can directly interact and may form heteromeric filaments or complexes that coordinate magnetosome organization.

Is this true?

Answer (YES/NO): NO